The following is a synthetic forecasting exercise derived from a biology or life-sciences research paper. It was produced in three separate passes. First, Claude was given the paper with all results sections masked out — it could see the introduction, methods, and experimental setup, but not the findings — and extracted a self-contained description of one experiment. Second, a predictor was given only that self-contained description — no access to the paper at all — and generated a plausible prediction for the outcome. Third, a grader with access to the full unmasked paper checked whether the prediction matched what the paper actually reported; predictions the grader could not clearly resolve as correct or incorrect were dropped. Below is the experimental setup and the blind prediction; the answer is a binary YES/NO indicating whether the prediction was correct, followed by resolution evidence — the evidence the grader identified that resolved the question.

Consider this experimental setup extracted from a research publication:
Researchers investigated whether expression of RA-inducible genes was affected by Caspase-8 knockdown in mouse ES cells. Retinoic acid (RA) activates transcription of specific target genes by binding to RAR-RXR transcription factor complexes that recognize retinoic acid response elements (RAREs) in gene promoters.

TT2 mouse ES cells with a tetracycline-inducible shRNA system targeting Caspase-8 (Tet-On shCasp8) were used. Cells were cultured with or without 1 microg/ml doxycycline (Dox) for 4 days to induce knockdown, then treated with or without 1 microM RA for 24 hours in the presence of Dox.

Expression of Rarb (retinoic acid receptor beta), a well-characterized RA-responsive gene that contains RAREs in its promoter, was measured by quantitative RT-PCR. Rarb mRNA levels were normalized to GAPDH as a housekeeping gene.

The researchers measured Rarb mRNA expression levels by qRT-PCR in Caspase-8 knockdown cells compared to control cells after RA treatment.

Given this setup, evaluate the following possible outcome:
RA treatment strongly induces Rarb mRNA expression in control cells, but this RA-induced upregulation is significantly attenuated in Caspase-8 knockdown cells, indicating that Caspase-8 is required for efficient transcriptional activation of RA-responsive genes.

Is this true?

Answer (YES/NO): NO